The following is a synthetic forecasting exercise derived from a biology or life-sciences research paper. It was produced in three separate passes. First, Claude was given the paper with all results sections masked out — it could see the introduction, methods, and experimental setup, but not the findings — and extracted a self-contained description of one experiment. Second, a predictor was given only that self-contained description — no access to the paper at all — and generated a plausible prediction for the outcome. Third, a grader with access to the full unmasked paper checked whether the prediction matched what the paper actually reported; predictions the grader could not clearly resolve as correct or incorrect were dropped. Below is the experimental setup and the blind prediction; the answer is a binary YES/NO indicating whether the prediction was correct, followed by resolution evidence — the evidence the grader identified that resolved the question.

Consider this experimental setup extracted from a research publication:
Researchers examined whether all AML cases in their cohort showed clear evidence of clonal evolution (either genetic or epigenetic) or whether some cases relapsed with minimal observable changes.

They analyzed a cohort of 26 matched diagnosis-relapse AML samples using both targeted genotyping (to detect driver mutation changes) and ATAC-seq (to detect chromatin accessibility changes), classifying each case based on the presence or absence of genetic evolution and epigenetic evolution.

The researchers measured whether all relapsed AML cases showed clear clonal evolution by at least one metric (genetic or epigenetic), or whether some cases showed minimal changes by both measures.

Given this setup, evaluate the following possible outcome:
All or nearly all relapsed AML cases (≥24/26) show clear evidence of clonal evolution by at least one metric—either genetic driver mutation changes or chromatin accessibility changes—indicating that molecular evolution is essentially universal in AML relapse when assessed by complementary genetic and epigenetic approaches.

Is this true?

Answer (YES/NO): NO